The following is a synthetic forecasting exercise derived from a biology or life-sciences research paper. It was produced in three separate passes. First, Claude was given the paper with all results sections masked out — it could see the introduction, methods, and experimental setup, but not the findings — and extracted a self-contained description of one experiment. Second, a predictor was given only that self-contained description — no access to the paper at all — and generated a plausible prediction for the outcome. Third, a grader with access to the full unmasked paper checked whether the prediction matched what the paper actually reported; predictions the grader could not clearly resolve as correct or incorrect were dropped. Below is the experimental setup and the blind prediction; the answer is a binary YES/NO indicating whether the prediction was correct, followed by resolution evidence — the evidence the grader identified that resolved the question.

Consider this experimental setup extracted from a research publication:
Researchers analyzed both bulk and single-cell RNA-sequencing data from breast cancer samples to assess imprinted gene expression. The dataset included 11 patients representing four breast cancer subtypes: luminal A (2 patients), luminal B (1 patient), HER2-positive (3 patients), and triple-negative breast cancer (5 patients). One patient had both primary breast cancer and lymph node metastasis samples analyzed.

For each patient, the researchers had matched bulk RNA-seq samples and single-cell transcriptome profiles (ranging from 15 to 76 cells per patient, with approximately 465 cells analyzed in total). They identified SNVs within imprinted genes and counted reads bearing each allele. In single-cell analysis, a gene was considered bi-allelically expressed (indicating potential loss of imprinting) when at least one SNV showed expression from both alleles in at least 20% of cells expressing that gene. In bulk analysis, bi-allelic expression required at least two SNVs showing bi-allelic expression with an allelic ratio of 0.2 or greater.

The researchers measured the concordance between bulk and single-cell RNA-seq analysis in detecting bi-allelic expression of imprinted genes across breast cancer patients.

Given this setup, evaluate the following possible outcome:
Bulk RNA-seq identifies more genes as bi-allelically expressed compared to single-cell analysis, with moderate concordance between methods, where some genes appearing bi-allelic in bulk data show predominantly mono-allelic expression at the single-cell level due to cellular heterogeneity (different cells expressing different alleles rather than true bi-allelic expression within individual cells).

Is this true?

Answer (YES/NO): NO